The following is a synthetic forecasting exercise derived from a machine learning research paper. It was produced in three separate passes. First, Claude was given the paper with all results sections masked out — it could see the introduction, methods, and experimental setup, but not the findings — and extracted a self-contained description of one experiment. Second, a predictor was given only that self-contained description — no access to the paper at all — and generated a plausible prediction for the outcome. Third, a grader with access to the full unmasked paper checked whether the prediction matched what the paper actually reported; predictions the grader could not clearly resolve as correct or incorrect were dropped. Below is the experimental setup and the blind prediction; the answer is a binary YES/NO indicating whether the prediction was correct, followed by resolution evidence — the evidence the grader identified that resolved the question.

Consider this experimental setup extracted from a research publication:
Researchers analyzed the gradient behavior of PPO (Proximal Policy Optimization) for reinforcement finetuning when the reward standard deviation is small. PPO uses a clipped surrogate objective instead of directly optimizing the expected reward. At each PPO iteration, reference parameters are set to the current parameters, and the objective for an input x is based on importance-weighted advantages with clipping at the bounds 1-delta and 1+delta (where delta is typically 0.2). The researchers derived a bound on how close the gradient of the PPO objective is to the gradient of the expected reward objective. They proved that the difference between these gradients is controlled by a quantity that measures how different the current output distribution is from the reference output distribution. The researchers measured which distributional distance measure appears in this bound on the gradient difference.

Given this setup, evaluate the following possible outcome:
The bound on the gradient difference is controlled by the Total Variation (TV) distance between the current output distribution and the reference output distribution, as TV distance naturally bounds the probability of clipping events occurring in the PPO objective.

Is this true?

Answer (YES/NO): YES